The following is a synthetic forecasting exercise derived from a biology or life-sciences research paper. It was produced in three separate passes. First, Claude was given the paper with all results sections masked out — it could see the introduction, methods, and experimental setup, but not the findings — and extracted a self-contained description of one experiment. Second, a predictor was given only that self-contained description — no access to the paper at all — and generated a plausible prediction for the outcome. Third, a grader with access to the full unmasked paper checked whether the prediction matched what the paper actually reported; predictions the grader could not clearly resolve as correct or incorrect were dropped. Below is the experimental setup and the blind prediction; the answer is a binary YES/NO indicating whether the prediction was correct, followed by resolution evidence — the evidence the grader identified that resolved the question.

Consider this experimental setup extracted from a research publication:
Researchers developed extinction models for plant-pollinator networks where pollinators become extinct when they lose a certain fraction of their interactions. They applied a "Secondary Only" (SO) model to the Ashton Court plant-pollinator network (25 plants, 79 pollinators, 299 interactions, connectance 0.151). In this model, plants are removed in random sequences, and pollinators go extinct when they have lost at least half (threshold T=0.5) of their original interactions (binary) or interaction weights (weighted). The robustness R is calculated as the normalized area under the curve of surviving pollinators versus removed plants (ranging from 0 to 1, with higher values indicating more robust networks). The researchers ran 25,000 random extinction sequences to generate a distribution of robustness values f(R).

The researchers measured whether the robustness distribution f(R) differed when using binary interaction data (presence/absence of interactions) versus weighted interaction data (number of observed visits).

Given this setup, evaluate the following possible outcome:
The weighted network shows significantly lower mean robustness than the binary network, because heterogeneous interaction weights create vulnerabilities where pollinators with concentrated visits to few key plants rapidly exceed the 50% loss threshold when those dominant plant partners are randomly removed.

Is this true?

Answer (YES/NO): NO